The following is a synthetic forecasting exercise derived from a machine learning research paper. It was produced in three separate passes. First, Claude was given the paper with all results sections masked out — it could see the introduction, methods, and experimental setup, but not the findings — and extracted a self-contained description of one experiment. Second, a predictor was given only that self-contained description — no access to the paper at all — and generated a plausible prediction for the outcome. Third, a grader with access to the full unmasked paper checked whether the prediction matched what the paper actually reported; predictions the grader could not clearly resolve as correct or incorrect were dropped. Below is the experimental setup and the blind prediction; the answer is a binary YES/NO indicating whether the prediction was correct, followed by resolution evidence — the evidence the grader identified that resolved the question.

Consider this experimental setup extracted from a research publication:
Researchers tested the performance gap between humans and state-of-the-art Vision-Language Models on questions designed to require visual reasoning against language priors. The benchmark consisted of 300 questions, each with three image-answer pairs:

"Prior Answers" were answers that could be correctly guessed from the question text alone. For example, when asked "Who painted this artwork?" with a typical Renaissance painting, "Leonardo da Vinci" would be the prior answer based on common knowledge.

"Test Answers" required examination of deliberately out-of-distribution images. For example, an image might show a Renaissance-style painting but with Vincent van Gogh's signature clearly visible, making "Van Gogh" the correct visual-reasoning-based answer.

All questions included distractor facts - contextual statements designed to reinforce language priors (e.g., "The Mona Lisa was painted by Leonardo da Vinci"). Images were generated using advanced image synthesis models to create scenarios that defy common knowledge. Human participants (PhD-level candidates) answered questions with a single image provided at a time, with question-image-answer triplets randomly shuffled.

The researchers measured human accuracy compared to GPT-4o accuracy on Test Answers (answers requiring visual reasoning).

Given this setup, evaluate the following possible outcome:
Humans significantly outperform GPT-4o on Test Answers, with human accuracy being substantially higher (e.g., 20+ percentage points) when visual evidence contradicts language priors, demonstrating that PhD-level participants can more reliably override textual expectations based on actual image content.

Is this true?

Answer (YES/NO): YES